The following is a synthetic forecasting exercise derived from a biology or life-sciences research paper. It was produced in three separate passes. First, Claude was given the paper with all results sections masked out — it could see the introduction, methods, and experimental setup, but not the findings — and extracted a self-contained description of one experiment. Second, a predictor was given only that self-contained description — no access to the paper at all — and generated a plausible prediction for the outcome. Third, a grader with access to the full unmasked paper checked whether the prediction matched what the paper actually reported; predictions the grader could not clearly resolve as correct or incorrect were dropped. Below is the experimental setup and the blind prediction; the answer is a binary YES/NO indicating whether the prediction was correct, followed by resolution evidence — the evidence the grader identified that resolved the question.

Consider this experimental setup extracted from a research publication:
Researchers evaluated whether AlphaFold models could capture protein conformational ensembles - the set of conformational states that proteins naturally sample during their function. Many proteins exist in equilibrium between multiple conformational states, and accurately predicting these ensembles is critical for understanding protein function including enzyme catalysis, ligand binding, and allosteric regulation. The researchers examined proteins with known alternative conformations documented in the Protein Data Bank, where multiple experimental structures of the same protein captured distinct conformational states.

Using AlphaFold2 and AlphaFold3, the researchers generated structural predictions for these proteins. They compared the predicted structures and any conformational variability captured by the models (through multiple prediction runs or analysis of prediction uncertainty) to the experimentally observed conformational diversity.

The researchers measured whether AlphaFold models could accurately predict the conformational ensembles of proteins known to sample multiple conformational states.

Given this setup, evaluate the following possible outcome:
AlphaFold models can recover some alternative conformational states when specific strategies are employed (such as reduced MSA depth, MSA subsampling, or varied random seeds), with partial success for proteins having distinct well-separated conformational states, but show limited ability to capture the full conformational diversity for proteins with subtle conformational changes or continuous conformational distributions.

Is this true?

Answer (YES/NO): NO